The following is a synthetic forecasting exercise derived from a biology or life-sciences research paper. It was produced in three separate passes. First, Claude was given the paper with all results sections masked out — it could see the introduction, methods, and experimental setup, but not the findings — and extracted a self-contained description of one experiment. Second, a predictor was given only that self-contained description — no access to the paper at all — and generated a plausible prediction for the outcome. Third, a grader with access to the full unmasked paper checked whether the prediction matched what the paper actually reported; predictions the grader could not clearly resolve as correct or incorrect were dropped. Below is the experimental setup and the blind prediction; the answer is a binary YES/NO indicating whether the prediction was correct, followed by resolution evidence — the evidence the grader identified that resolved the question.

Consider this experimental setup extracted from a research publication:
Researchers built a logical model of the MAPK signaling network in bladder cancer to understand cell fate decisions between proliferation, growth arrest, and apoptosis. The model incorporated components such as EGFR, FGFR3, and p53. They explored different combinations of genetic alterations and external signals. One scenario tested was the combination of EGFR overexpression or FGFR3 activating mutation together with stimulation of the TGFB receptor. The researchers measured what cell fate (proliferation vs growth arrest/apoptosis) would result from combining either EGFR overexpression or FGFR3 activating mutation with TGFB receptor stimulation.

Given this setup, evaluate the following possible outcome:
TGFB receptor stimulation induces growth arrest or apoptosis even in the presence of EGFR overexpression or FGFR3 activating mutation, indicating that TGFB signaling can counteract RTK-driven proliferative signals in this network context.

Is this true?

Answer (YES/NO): YES